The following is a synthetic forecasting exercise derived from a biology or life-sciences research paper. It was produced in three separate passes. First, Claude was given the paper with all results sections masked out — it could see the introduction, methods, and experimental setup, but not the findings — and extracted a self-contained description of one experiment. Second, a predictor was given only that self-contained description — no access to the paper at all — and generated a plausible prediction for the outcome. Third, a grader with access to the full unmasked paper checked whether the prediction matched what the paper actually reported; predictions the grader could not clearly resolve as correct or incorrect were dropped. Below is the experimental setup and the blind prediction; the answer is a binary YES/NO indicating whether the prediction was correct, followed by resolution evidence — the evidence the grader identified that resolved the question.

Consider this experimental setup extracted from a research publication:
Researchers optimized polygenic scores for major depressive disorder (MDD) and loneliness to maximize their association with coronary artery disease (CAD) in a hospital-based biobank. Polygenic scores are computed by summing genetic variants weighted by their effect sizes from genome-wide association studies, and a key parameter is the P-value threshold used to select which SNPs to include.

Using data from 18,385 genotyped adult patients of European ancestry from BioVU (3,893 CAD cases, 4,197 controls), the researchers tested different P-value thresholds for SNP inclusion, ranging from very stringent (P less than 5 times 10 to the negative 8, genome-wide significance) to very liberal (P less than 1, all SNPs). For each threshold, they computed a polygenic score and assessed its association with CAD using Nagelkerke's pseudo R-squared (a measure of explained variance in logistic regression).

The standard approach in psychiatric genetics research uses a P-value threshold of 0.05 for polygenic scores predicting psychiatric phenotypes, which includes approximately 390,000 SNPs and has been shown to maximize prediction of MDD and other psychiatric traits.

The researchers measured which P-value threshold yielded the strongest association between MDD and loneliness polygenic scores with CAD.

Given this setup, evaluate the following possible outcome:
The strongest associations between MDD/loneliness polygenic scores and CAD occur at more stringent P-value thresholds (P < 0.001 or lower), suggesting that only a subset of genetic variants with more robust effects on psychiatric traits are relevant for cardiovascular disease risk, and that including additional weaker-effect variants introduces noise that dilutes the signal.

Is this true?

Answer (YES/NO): NO